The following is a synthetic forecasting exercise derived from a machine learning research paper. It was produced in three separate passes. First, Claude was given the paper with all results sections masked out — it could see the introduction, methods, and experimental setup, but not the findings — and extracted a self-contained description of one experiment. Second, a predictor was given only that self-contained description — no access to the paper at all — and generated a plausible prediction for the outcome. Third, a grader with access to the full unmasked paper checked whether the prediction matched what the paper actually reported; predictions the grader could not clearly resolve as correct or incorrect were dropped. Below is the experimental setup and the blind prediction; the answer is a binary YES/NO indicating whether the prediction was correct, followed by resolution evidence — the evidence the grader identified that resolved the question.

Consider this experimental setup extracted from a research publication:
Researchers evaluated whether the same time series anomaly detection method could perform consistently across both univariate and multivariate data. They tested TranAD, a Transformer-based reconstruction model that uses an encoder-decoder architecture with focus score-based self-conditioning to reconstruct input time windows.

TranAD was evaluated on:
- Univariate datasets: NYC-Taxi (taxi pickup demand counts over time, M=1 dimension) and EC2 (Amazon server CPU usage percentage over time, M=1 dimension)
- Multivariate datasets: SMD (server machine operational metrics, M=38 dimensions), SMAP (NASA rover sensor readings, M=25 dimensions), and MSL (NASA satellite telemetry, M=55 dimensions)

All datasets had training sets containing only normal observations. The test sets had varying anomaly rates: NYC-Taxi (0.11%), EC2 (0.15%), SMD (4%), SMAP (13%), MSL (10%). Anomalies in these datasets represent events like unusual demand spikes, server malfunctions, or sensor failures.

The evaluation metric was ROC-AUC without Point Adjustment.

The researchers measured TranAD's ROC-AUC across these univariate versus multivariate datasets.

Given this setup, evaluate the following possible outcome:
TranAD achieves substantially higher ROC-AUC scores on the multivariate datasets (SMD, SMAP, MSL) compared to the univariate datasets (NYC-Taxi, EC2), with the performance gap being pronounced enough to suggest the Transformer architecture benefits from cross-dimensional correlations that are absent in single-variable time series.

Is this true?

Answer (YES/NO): NO